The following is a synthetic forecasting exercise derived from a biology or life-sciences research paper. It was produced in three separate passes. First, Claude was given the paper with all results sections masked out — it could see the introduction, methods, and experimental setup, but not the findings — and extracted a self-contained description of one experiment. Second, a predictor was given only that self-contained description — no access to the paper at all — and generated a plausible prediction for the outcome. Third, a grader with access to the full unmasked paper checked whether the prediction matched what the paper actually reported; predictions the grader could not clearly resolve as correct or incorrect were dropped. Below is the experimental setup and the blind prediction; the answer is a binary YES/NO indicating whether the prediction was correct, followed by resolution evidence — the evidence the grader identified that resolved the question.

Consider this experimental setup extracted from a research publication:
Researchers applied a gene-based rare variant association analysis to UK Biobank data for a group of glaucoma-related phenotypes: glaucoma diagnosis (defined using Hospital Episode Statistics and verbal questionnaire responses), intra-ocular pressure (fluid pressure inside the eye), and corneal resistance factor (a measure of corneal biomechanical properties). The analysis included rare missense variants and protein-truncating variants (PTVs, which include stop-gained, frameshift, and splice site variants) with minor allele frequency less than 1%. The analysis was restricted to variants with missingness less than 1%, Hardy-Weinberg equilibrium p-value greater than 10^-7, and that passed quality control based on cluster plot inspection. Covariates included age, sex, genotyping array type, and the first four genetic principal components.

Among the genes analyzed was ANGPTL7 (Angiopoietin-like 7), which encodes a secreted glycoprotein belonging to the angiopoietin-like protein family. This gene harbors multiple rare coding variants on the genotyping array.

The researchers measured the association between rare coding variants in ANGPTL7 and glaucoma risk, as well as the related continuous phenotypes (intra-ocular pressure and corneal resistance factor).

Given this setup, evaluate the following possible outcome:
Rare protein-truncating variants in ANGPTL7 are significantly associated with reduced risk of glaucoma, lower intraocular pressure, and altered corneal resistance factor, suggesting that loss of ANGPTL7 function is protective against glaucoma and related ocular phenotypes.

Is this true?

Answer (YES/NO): NO